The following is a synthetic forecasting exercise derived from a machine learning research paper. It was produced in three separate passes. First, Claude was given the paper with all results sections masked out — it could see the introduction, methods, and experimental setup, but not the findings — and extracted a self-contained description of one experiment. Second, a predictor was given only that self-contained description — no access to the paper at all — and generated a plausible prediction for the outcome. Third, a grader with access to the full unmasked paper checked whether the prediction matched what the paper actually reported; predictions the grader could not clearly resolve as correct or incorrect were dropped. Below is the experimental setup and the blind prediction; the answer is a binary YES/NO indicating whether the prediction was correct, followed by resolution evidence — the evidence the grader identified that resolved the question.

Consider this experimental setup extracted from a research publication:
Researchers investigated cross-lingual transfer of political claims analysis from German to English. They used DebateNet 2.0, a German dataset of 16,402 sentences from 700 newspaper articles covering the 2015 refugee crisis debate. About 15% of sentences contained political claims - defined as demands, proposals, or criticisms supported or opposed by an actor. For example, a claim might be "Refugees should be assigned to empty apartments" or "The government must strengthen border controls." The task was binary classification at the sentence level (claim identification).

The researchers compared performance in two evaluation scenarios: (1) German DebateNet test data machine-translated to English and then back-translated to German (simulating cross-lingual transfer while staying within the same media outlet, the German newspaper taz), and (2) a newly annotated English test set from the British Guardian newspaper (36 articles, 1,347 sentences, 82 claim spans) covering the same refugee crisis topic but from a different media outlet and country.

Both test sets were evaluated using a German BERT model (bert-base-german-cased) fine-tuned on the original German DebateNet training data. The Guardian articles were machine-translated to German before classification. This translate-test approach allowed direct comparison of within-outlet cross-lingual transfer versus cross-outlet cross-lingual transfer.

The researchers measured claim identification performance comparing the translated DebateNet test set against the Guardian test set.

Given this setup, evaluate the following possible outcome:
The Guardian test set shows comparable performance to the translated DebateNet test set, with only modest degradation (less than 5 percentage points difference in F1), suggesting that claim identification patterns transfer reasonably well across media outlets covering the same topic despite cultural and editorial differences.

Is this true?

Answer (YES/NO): NO